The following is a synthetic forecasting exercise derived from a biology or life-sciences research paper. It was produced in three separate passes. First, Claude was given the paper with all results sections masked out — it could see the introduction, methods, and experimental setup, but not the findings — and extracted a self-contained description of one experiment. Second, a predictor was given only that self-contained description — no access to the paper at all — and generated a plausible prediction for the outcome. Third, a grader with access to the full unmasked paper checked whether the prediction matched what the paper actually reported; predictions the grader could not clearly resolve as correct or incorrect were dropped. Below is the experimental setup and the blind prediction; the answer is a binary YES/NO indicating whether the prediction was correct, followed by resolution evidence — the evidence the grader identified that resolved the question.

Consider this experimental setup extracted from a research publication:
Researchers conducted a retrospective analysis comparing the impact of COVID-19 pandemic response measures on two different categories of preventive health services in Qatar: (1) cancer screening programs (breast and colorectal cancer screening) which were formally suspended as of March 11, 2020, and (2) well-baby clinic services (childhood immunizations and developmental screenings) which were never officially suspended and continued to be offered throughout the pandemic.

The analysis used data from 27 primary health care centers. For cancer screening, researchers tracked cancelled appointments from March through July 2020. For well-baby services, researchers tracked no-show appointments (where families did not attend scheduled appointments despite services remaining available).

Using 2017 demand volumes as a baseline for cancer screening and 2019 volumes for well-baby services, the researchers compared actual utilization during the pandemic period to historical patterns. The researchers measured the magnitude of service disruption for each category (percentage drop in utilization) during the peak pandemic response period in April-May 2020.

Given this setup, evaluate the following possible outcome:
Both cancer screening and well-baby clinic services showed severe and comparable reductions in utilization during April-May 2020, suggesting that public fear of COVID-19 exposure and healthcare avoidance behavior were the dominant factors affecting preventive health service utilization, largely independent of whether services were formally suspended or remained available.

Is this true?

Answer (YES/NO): NO